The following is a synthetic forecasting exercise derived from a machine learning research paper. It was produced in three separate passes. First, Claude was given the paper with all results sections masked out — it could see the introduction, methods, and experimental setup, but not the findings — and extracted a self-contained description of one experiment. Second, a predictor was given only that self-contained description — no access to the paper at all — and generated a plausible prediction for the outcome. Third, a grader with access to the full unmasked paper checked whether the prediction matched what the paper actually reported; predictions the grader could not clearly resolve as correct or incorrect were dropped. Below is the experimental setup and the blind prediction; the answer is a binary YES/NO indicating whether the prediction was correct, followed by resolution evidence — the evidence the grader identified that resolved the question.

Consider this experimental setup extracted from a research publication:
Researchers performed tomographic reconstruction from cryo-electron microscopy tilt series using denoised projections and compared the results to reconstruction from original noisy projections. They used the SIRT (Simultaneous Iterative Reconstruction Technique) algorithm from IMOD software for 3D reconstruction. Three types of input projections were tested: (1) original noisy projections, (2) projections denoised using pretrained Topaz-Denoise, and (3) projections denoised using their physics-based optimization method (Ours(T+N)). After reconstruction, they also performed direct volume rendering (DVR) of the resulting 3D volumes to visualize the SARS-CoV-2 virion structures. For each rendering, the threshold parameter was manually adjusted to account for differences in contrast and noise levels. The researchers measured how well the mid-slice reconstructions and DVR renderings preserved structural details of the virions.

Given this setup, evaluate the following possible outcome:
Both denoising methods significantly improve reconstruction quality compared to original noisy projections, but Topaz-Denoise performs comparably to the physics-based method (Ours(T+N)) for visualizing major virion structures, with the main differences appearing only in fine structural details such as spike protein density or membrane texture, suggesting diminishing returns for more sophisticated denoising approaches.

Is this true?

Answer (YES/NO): NO